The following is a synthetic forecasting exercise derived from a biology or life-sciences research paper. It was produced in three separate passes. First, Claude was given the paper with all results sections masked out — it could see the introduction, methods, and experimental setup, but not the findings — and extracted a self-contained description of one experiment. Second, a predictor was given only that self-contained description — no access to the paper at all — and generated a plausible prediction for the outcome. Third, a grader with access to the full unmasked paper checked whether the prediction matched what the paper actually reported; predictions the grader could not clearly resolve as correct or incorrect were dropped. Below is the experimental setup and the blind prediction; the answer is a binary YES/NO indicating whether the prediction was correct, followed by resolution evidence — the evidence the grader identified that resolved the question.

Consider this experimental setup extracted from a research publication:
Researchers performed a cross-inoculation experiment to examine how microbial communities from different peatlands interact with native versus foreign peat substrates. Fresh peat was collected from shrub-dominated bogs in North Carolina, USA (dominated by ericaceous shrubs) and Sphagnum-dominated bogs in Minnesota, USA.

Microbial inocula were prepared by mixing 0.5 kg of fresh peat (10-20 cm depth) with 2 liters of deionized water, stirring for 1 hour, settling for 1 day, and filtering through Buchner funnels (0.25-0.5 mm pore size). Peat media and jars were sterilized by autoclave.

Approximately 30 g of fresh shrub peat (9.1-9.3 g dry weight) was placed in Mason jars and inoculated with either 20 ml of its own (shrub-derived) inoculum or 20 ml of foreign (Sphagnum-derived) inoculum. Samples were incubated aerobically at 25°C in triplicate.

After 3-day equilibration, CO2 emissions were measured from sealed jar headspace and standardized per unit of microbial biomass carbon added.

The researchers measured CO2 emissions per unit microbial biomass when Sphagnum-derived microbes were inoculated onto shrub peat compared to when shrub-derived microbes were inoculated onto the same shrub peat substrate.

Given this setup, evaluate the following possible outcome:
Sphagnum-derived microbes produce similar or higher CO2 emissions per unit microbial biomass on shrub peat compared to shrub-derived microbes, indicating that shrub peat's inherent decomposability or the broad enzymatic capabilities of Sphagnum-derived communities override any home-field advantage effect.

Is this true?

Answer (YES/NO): YES